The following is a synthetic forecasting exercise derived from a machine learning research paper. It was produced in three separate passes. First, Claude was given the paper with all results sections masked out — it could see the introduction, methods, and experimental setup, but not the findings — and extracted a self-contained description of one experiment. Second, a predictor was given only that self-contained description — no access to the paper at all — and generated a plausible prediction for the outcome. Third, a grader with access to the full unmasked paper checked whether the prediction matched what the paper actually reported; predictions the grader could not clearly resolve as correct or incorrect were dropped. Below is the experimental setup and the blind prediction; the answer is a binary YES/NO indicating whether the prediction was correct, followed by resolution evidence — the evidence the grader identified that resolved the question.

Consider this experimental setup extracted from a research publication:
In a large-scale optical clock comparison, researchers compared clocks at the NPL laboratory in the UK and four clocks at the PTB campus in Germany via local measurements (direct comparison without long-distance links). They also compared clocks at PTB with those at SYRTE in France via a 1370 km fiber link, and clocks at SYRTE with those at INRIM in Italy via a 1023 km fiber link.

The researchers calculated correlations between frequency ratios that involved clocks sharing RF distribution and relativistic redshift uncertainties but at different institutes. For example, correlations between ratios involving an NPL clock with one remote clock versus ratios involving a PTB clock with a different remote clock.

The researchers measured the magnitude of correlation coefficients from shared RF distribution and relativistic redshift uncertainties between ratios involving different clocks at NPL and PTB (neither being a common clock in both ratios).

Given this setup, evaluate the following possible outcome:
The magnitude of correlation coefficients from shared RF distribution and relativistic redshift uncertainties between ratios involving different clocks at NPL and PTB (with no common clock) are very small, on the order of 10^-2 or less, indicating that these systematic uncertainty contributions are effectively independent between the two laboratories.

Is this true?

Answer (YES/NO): YES